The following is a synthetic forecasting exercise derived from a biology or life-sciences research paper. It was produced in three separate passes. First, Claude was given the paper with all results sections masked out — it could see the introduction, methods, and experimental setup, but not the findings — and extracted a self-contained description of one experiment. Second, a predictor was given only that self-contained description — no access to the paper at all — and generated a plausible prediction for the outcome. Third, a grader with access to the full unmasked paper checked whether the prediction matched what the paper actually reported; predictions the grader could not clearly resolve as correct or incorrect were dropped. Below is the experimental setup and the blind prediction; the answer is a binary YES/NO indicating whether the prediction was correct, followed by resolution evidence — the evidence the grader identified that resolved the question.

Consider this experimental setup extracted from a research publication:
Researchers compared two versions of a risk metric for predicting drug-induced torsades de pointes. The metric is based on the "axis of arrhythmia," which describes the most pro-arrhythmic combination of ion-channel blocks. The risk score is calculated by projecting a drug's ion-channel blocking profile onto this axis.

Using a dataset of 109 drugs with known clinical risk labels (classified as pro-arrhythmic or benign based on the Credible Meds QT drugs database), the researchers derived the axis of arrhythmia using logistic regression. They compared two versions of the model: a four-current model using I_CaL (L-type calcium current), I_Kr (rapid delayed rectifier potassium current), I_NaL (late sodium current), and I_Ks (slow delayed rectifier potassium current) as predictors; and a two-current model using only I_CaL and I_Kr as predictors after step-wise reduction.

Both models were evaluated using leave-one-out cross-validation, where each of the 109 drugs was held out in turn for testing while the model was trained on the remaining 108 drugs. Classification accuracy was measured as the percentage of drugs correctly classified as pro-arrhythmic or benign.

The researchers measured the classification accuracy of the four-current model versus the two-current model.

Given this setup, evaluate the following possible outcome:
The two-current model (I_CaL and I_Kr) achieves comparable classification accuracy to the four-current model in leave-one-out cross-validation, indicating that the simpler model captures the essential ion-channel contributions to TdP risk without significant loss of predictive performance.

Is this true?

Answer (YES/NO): YES